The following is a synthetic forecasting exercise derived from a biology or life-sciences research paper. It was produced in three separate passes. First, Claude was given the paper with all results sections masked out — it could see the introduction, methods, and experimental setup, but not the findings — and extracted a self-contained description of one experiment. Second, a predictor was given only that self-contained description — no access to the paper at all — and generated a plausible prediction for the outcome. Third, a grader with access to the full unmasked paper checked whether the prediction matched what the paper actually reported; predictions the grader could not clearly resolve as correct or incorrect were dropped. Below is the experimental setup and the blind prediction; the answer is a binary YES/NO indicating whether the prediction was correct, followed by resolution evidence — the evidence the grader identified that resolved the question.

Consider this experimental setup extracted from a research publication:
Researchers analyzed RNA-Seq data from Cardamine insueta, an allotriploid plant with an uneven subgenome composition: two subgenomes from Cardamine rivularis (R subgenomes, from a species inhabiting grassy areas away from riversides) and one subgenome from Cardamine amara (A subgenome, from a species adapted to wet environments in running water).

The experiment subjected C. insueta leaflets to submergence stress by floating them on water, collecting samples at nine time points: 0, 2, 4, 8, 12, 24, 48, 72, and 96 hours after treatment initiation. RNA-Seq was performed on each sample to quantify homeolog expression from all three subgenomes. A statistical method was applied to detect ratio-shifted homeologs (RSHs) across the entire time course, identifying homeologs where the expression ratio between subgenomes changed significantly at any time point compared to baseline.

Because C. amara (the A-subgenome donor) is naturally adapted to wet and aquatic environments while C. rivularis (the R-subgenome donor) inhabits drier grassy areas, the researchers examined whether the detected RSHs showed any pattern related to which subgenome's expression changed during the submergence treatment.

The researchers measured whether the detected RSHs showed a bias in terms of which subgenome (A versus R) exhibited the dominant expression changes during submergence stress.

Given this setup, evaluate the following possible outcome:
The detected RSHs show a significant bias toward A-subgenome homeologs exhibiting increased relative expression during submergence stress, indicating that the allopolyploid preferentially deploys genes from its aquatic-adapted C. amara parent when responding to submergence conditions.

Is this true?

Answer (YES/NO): NO